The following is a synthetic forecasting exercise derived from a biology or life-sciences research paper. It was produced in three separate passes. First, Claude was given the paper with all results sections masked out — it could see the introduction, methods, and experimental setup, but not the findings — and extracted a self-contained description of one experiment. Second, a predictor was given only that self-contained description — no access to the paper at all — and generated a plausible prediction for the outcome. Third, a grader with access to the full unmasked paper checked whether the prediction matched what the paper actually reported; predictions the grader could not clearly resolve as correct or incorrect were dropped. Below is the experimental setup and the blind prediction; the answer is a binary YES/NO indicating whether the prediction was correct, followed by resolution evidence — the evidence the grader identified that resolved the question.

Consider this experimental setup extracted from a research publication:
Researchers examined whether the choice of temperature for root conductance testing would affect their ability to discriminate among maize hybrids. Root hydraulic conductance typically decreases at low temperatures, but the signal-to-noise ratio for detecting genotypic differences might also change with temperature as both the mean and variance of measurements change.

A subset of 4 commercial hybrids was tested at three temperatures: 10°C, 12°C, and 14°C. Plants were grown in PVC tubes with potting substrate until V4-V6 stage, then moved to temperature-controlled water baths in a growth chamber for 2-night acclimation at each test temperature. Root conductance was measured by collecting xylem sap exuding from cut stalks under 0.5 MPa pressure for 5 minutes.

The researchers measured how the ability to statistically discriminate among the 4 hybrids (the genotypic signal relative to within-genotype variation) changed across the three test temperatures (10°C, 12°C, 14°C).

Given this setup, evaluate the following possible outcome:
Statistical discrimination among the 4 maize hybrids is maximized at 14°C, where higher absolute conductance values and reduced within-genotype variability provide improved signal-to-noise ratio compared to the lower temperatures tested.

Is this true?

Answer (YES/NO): YES